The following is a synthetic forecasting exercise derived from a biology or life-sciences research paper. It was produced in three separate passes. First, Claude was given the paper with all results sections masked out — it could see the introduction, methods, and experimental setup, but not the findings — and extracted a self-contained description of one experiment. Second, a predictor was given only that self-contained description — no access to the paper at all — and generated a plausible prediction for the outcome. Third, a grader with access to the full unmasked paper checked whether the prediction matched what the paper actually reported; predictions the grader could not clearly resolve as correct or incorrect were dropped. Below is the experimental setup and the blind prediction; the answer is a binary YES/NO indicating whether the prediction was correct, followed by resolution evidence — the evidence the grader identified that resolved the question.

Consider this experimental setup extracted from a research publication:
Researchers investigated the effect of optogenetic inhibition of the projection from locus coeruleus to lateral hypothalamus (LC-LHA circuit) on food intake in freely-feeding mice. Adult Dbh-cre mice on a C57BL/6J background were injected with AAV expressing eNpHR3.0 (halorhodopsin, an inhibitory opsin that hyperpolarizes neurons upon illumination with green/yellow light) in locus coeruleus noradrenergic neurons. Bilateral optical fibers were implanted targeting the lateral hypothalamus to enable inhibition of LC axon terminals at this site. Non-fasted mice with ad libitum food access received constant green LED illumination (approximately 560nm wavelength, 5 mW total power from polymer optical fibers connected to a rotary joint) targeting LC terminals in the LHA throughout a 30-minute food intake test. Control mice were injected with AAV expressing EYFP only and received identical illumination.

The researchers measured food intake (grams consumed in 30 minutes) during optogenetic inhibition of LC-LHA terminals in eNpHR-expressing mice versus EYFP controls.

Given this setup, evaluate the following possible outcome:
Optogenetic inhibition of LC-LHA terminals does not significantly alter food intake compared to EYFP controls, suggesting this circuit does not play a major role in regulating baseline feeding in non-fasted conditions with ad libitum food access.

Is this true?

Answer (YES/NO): YES